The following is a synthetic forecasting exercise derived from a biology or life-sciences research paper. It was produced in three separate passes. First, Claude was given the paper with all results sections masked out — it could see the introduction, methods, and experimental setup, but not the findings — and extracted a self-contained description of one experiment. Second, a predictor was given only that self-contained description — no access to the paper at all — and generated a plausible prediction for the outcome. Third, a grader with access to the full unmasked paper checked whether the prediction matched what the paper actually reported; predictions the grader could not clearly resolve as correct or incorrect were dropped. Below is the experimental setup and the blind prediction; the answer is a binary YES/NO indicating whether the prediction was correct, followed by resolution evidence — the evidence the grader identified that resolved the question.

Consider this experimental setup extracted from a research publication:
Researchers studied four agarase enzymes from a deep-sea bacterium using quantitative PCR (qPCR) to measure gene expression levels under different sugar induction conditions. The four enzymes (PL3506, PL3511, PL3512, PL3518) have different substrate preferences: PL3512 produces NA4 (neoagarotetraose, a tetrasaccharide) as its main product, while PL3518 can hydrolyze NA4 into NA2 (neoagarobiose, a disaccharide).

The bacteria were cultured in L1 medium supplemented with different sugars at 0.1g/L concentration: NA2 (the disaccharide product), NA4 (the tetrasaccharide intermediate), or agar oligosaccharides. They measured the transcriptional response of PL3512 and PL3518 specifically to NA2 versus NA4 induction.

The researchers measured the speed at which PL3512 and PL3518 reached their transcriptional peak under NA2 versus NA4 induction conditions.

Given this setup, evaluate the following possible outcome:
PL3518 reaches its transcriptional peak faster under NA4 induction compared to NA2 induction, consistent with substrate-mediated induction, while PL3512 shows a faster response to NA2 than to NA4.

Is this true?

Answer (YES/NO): NO